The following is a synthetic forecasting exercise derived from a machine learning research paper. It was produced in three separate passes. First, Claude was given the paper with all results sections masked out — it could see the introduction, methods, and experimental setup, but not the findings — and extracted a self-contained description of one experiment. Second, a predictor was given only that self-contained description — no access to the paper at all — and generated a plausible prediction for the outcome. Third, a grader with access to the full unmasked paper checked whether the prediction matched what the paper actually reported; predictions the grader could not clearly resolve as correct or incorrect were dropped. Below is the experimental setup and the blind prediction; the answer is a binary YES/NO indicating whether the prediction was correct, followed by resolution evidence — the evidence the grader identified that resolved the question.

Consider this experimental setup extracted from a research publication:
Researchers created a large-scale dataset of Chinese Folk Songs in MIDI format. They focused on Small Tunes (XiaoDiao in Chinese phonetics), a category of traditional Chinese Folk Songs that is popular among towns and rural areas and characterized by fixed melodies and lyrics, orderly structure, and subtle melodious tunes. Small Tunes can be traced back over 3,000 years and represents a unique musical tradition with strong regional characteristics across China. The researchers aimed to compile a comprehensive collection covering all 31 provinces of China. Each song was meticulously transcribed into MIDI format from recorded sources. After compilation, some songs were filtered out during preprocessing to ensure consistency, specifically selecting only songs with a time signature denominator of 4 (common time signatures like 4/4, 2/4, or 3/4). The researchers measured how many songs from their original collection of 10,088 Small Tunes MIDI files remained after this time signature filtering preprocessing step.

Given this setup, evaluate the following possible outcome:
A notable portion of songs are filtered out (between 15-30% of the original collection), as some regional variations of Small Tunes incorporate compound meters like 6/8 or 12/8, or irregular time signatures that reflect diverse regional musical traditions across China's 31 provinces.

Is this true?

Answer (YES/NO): YES